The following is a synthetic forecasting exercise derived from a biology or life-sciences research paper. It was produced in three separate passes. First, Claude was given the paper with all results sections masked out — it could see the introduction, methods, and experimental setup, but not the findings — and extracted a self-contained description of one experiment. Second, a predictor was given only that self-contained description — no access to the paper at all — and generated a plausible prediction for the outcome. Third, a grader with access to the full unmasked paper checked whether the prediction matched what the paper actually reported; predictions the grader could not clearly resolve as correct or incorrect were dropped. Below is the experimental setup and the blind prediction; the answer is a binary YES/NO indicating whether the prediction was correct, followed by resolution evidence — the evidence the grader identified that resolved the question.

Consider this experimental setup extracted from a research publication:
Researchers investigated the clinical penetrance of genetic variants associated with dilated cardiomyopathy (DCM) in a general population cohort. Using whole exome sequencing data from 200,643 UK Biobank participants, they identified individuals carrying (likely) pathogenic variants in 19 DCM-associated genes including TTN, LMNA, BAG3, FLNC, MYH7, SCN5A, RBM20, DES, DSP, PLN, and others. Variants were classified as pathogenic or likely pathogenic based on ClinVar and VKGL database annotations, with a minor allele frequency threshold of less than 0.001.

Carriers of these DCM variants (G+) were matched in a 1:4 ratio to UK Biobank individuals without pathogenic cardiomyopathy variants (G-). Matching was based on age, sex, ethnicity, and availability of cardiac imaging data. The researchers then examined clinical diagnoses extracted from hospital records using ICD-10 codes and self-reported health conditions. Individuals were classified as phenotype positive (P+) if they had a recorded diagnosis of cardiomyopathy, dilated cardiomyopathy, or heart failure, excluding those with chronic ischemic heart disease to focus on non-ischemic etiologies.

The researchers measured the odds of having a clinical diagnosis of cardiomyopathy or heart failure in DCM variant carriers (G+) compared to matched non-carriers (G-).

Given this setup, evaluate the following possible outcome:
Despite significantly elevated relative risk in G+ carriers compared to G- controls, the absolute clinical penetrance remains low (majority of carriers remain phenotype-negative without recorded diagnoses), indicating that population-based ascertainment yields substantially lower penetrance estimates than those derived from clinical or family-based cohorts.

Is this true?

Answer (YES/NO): YES